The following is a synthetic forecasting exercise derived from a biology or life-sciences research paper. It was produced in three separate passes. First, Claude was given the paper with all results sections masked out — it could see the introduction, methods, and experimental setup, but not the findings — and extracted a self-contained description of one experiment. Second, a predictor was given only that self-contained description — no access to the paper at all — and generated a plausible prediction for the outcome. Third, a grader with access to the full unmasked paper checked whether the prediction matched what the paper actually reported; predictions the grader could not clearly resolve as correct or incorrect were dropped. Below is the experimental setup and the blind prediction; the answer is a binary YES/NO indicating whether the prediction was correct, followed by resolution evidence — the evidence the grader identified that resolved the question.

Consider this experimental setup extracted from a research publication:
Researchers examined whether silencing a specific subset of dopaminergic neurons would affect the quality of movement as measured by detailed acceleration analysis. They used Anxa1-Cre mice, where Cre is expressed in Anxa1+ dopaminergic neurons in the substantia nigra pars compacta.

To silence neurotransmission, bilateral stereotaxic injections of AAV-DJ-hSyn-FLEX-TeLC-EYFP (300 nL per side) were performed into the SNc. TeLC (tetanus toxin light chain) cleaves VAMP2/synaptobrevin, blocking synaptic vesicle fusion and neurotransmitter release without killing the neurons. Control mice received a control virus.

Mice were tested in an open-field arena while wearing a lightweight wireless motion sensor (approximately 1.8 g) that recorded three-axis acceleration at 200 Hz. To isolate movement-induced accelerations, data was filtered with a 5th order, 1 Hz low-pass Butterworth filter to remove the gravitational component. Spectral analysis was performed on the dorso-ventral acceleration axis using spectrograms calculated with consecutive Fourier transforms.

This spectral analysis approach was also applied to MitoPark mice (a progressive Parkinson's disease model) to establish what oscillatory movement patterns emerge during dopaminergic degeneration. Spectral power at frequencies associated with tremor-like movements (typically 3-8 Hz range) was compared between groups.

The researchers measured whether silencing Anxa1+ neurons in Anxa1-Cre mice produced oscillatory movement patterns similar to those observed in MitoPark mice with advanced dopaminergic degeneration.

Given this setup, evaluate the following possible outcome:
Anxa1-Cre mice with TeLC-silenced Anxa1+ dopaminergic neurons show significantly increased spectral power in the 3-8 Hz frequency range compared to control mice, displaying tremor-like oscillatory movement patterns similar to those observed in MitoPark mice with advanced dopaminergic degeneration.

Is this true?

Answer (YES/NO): NO